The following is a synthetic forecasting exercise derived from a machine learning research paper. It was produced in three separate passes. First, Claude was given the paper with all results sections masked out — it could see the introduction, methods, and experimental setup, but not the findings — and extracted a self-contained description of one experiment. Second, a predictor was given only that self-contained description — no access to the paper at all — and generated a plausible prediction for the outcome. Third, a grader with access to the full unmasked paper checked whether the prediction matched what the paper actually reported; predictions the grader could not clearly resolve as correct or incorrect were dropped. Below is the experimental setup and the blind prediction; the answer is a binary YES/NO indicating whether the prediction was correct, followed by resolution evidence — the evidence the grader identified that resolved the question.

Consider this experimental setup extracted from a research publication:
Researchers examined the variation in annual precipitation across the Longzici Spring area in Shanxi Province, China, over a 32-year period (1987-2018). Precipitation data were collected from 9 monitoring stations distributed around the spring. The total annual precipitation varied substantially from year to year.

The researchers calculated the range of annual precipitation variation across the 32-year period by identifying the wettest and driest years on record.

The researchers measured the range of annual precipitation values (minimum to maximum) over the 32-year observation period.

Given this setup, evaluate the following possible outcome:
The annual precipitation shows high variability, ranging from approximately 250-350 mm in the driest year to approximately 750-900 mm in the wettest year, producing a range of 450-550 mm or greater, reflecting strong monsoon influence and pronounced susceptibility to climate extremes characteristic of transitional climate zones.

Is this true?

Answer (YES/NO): YES